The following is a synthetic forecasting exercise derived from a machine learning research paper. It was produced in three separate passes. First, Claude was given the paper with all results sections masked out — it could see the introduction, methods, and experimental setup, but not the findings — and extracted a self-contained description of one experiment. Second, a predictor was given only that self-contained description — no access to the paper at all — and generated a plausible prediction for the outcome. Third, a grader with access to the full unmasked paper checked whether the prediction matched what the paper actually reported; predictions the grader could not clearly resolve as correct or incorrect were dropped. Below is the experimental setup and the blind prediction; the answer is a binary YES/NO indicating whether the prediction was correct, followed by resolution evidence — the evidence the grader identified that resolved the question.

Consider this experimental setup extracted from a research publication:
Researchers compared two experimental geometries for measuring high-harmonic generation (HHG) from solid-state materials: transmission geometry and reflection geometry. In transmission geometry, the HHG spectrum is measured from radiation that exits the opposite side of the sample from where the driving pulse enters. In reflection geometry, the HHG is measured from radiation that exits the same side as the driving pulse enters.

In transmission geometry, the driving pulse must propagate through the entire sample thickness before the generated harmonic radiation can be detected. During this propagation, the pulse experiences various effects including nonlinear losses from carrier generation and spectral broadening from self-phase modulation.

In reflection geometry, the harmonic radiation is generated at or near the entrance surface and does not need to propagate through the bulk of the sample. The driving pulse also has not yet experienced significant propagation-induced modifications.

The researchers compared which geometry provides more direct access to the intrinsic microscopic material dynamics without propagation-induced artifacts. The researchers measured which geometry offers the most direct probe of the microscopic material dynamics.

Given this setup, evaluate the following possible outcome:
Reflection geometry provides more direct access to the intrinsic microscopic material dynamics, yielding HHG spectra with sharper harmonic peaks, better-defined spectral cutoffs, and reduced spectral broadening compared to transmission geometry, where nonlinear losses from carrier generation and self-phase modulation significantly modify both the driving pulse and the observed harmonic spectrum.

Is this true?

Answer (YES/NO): NO